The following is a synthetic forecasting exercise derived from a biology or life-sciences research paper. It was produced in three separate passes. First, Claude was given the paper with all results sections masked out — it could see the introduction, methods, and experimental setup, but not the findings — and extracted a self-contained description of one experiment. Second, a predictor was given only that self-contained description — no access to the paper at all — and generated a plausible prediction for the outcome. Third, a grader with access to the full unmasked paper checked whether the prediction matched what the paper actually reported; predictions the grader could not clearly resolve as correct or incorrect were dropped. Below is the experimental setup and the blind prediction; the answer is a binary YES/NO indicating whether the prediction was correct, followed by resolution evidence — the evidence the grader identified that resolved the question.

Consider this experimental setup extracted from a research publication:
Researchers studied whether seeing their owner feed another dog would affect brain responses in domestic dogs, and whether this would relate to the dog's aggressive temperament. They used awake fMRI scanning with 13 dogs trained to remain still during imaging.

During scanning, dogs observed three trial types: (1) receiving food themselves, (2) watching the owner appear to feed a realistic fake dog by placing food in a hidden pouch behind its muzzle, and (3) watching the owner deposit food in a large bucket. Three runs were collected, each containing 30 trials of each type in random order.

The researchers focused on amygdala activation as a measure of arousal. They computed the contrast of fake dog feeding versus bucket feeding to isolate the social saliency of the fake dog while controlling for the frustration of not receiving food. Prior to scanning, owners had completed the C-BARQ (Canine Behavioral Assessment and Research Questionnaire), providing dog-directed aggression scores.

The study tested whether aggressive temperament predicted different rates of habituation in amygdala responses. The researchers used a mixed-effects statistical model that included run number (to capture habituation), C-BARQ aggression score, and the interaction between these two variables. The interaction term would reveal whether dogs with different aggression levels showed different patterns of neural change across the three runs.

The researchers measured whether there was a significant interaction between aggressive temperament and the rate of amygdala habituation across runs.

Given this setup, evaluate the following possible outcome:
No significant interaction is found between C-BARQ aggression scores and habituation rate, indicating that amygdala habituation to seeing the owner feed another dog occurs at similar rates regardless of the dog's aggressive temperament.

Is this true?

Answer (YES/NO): NO